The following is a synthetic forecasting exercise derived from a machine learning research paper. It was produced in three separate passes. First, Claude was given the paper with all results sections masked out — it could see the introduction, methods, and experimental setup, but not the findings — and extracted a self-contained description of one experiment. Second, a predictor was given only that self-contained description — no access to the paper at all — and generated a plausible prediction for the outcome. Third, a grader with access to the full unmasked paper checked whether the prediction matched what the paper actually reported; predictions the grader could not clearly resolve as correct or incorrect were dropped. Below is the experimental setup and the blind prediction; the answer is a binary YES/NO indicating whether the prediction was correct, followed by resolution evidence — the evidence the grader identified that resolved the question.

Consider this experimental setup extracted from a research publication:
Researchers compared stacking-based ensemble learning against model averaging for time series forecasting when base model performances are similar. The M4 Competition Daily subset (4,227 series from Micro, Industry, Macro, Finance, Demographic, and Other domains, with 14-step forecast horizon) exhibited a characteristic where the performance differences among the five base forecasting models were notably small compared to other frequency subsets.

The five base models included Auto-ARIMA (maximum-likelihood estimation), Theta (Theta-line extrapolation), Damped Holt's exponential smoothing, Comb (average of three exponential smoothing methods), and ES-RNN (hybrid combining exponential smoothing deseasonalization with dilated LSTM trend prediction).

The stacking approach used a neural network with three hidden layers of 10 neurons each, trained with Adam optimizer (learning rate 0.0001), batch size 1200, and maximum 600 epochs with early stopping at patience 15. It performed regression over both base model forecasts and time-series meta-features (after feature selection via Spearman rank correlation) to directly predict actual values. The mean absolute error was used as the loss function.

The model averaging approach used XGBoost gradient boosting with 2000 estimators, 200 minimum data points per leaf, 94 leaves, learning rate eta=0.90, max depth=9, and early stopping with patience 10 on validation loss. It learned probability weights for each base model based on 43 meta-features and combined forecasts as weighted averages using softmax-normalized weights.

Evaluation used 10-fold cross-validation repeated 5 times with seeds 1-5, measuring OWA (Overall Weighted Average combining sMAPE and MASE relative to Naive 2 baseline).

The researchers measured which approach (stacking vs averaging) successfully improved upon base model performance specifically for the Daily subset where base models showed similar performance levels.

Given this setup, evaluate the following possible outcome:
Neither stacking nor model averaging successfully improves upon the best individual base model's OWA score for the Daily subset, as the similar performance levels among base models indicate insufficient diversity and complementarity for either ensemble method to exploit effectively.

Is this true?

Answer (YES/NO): NO